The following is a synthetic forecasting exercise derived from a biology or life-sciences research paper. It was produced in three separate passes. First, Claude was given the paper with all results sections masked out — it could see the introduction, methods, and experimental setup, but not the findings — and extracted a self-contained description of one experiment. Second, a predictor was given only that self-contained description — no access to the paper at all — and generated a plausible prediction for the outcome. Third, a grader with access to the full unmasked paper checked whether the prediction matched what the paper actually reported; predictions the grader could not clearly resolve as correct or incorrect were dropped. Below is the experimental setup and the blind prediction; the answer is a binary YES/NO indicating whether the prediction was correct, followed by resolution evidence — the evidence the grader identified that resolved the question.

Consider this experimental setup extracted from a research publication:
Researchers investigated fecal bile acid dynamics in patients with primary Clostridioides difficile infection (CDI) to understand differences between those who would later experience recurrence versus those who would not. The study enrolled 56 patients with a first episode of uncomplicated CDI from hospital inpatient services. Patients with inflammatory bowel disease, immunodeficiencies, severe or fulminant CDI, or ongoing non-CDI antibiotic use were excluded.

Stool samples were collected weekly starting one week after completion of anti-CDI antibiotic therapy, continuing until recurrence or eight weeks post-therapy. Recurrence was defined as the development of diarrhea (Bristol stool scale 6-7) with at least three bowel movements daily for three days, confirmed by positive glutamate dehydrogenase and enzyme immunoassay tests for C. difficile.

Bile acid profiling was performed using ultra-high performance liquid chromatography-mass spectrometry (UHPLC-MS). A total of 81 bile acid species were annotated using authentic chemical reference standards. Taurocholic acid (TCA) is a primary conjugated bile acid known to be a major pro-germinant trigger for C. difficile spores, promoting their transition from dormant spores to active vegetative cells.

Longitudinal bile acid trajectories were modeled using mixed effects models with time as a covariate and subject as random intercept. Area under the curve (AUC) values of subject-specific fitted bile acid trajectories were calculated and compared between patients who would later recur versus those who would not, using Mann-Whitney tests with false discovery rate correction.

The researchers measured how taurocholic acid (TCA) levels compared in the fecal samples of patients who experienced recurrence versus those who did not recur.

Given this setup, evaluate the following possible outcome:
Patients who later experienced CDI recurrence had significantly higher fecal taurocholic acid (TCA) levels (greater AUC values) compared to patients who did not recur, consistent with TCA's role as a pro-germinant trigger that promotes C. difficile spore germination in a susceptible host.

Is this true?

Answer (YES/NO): NO